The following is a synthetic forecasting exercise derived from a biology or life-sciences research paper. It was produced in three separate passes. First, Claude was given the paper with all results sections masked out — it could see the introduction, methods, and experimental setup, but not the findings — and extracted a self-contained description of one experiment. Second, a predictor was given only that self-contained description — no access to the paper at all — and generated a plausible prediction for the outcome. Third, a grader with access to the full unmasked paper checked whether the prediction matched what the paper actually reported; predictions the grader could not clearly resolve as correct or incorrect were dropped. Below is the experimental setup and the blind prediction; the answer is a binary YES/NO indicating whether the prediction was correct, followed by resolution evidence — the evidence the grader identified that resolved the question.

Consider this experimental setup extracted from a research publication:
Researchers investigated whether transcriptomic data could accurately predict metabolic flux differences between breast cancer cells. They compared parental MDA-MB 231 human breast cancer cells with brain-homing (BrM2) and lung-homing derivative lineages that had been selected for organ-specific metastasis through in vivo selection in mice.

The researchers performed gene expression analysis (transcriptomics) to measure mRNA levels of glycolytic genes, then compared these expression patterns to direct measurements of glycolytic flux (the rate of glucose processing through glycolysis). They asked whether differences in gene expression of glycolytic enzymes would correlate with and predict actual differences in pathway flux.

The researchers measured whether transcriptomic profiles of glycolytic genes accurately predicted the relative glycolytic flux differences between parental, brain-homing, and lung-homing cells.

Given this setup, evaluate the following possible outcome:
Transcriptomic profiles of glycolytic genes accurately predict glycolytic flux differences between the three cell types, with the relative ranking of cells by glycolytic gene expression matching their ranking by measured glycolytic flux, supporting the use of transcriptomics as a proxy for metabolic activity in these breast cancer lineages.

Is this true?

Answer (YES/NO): NO